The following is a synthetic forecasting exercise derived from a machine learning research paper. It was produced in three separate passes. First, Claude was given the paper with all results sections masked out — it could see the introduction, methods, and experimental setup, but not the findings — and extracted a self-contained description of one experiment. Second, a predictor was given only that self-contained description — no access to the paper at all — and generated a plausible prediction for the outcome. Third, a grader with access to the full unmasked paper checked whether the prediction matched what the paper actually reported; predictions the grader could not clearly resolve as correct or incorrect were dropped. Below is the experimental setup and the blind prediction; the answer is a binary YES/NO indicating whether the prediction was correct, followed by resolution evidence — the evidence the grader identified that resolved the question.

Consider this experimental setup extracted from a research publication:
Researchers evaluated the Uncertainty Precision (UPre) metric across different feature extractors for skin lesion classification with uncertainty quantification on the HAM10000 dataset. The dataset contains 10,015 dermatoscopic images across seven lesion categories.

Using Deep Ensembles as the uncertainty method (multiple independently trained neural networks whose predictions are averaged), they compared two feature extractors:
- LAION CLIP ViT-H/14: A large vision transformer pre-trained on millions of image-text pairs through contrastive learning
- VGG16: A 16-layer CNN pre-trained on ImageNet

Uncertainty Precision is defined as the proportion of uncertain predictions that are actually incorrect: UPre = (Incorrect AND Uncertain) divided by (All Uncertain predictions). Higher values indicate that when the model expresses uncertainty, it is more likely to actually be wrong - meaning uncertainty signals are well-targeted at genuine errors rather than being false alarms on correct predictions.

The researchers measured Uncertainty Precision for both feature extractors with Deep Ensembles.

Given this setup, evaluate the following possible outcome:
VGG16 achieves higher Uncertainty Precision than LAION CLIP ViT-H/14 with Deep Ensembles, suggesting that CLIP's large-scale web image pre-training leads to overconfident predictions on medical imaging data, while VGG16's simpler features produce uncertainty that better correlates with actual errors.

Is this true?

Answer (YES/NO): YES